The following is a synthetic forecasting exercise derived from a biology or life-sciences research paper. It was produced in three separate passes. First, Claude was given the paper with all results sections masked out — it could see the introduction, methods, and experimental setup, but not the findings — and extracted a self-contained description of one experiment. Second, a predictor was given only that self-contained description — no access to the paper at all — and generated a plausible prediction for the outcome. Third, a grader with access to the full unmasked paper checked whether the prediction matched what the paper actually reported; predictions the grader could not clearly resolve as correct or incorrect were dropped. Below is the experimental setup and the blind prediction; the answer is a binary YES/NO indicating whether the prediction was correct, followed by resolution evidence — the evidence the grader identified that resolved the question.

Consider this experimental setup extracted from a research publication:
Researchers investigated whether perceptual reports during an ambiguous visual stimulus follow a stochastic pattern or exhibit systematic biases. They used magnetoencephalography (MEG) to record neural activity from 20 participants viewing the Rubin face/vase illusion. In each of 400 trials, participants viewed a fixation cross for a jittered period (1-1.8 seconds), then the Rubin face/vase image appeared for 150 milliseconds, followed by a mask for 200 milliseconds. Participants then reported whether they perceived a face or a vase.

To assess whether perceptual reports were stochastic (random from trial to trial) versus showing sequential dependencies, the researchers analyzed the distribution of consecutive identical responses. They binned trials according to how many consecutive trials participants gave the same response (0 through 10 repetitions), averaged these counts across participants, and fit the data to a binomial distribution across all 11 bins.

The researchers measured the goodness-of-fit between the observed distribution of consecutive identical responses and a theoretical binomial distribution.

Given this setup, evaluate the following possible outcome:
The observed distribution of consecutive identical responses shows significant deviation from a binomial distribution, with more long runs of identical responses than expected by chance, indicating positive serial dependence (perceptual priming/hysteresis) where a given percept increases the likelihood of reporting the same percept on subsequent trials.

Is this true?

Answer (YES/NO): NO